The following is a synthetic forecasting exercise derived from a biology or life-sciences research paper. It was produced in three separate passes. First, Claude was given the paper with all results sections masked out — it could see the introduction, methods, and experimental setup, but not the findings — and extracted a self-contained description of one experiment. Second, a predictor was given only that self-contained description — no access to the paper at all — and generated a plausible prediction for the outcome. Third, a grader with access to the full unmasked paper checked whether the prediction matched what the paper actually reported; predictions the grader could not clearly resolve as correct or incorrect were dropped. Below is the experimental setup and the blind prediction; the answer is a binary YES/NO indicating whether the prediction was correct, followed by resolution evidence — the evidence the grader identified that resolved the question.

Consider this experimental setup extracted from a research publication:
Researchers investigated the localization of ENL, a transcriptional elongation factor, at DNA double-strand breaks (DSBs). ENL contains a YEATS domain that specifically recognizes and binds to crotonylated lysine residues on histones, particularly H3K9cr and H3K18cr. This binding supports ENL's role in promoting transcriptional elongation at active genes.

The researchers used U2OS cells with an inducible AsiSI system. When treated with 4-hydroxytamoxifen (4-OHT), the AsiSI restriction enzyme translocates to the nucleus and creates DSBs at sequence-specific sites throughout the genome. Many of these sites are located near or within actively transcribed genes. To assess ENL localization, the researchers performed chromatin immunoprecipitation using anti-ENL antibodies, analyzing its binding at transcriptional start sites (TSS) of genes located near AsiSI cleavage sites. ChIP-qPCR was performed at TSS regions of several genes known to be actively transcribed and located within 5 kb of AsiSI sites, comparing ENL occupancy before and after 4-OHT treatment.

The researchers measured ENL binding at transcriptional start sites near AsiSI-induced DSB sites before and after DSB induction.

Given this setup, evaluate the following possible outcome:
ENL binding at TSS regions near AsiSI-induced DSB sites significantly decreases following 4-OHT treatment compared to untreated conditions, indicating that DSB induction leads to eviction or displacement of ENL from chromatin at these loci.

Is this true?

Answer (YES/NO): YES